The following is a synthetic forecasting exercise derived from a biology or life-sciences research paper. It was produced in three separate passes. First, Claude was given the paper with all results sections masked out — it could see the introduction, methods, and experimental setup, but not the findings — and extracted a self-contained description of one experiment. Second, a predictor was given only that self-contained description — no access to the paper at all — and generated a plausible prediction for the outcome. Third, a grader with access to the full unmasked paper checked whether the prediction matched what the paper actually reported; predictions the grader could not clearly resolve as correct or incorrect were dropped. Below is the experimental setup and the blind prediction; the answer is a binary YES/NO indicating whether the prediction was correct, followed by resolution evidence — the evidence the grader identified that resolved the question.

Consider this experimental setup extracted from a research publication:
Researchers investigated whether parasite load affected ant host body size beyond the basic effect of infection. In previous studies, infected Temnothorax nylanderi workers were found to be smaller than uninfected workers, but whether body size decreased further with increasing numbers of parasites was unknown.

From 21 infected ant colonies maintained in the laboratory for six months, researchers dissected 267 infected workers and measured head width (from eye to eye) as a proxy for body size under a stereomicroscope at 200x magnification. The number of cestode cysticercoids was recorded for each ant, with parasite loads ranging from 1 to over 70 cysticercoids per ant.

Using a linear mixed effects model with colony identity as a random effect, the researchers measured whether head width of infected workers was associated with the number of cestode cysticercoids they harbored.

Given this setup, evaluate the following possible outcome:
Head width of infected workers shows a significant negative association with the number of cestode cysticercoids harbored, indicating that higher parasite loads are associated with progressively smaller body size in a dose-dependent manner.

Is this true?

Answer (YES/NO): NO